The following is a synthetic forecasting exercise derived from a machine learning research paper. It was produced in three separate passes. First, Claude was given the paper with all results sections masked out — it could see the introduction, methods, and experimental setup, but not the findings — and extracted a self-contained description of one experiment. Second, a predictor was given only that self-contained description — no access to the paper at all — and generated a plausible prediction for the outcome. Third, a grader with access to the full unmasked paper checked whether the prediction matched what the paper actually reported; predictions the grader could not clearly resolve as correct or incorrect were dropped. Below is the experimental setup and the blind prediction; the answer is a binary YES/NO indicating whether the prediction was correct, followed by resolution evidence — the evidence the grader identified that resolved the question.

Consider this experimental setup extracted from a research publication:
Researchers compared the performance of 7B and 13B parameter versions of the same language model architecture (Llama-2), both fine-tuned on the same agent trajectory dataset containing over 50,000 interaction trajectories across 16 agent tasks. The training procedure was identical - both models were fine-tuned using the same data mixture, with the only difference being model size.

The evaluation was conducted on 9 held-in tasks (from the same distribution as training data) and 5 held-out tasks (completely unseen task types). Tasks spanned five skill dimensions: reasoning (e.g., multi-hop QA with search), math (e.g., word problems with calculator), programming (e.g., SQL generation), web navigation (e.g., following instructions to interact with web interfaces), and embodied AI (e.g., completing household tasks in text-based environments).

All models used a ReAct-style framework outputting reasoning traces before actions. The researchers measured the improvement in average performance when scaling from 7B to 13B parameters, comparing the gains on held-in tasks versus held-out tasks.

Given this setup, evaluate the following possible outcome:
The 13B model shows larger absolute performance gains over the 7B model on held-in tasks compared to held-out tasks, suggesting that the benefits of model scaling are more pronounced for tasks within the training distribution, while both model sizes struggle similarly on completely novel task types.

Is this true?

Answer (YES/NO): YES